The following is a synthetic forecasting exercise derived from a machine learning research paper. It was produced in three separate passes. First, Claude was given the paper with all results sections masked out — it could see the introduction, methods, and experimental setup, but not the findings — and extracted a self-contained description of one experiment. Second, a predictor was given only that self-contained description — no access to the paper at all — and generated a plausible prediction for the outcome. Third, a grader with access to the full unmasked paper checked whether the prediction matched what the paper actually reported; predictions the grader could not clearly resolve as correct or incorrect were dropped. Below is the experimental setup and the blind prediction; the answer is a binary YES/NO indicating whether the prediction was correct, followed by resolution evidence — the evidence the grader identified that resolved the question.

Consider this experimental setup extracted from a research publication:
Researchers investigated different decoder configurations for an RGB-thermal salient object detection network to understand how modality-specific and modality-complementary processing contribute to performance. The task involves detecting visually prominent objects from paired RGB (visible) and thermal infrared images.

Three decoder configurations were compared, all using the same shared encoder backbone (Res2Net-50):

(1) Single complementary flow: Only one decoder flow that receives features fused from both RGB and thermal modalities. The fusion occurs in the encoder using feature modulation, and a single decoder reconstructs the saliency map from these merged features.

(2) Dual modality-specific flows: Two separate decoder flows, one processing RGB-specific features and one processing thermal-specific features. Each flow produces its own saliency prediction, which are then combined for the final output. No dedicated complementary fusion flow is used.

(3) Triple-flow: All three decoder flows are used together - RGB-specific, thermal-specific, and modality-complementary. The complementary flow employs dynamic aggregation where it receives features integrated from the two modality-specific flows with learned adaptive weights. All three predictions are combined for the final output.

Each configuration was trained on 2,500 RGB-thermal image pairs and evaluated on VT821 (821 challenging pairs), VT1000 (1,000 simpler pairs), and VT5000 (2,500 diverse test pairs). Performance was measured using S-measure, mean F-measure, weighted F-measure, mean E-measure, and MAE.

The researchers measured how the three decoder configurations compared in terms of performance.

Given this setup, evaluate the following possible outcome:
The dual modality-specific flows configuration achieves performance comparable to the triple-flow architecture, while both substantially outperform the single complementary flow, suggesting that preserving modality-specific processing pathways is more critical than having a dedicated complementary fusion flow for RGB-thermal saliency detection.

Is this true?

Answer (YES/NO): NO